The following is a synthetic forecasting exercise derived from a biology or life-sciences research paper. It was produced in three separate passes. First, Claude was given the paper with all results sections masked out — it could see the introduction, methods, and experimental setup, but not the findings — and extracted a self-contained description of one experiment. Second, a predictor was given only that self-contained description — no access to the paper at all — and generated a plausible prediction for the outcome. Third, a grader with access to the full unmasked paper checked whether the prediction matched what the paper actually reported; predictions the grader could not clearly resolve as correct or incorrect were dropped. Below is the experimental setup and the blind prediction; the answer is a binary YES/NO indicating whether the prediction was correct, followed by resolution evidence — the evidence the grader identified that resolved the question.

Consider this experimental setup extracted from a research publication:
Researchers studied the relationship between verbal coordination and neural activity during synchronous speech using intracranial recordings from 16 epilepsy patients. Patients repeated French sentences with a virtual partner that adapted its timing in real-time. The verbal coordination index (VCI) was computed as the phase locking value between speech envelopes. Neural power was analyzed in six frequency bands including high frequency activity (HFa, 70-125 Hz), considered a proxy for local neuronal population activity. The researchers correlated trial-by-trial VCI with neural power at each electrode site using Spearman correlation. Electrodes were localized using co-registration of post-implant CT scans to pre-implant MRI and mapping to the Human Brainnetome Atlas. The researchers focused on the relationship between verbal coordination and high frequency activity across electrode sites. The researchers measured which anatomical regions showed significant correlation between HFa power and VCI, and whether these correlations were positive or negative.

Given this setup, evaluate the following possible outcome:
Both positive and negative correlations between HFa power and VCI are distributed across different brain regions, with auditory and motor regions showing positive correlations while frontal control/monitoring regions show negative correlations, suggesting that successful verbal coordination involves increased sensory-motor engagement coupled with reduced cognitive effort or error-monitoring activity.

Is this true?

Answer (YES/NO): NO